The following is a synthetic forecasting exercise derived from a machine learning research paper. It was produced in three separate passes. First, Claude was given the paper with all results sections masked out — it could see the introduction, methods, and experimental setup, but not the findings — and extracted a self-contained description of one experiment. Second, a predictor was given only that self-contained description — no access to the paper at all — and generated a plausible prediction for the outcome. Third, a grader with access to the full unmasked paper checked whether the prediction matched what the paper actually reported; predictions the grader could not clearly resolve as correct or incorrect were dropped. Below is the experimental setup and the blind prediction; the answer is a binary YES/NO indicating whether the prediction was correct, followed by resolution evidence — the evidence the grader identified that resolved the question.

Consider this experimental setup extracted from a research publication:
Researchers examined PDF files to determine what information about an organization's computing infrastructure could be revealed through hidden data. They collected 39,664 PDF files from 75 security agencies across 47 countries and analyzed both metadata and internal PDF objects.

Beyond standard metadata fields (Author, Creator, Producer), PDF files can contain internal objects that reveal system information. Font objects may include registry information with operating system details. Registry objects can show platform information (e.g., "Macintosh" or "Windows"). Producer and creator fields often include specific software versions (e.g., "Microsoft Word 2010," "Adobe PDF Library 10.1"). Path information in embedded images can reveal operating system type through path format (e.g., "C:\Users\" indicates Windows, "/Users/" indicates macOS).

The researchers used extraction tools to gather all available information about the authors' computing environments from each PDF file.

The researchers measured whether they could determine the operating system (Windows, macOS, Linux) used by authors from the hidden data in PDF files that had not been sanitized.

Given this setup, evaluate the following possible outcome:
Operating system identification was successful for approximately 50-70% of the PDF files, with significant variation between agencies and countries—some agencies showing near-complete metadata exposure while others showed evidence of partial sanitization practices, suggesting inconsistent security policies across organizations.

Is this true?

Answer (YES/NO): NO